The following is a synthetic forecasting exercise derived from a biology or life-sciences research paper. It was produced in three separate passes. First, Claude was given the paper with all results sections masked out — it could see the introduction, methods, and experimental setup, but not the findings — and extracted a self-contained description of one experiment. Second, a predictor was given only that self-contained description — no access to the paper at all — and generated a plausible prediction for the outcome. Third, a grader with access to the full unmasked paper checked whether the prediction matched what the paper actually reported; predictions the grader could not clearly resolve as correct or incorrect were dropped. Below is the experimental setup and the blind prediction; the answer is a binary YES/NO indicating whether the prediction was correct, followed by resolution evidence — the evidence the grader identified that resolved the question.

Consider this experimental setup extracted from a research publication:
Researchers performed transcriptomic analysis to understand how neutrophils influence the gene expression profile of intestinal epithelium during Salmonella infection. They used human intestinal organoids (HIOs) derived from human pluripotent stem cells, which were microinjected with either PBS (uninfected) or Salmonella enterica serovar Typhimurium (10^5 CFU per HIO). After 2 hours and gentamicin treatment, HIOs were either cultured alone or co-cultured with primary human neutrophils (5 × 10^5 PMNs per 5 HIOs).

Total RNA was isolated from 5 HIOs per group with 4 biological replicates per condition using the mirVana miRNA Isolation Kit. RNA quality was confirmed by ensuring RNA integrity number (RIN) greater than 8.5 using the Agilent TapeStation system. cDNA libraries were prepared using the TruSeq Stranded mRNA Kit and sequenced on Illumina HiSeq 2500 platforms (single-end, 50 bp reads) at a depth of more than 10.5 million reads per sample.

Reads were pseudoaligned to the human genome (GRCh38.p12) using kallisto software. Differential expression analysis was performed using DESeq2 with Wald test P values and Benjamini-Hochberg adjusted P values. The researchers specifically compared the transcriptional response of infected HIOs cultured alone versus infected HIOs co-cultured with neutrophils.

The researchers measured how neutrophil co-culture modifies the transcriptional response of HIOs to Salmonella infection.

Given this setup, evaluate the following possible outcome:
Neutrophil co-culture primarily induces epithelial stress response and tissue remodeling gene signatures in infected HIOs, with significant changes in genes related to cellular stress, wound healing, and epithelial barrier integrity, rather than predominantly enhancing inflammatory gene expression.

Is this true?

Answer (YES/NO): NO